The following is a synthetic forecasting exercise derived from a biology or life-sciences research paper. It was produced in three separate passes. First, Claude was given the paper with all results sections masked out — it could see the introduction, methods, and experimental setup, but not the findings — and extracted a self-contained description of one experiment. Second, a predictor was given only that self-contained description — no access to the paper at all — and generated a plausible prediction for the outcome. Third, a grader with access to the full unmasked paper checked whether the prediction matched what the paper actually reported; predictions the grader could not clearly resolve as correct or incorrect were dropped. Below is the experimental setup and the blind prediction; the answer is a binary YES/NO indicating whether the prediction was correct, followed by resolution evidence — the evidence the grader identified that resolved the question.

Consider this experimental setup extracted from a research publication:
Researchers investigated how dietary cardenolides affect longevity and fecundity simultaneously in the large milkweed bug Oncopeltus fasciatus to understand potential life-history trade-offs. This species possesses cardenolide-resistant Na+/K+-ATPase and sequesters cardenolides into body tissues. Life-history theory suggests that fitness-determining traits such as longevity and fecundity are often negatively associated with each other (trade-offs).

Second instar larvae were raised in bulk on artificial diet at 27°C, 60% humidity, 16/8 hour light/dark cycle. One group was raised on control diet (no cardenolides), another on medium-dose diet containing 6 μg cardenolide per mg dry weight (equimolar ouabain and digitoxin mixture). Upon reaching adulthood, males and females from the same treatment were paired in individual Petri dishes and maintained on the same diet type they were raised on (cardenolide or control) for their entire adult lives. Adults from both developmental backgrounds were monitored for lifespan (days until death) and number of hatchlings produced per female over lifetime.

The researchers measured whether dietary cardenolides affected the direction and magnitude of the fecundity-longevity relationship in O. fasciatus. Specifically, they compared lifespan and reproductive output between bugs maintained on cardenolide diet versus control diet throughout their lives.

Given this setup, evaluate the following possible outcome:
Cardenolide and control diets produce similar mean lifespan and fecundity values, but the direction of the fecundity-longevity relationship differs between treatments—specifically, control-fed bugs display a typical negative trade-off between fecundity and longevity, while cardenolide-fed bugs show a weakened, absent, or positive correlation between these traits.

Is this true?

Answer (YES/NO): NO